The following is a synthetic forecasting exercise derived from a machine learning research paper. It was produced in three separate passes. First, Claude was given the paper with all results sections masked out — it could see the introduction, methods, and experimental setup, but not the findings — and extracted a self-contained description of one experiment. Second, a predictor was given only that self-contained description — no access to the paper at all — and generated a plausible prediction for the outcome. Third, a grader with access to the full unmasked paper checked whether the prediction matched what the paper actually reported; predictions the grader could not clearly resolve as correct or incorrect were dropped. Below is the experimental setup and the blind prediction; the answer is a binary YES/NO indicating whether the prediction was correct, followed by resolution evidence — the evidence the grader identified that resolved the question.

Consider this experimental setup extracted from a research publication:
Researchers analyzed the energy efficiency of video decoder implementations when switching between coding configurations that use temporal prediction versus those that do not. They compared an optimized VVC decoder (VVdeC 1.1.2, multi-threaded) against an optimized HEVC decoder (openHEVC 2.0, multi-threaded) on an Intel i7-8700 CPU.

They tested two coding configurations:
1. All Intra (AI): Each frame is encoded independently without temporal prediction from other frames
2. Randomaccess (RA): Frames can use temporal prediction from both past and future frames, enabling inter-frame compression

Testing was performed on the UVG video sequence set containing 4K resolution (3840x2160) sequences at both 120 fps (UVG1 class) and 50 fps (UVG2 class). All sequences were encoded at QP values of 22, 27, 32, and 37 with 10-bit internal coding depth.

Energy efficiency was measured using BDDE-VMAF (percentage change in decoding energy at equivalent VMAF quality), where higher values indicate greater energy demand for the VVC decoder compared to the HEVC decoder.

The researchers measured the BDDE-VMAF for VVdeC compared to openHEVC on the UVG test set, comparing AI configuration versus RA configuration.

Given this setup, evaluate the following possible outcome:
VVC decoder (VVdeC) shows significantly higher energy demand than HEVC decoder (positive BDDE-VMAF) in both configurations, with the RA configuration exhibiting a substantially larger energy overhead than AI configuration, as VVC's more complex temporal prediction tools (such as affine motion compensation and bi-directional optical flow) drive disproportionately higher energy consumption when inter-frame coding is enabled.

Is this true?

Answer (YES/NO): NO